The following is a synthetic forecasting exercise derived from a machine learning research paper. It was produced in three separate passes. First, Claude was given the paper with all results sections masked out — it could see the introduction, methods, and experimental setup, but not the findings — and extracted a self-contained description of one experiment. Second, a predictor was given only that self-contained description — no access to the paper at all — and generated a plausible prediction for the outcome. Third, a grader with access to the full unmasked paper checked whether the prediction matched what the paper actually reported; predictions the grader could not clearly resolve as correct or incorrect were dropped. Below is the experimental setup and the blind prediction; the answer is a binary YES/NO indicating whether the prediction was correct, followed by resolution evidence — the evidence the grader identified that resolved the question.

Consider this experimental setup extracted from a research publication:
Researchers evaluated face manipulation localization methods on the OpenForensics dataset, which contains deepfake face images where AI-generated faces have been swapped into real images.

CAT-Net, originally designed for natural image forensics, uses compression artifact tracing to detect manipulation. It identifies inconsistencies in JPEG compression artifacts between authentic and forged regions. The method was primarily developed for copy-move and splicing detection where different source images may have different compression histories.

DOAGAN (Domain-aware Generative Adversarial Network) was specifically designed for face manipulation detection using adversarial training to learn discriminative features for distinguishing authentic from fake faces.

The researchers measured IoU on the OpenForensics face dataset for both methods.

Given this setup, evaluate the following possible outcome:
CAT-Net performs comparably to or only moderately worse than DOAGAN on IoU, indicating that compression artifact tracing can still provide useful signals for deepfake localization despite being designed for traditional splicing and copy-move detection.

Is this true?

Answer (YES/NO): NO